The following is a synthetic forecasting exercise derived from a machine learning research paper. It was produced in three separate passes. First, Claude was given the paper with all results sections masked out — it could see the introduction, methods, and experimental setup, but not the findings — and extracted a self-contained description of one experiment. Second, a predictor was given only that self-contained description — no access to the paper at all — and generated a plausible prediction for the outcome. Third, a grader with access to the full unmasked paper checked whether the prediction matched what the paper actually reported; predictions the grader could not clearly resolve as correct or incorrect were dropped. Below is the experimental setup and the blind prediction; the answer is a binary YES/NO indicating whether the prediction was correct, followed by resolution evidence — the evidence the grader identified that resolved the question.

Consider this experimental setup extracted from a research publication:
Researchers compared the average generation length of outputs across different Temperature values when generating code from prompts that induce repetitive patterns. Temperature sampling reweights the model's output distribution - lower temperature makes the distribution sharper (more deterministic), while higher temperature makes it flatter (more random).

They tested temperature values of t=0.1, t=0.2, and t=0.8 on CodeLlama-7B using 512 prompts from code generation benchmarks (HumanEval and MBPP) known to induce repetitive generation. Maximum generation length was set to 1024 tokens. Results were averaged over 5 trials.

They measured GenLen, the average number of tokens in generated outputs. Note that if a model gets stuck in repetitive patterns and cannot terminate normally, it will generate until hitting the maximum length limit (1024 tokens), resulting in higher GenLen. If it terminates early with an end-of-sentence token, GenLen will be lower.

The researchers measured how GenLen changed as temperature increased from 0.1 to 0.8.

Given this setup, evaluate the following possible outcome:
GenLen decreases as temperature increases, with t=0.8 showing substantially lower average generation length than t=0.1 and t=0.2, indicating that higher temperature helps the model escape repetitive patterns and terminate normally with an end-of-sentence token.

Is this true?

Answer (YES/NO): YES